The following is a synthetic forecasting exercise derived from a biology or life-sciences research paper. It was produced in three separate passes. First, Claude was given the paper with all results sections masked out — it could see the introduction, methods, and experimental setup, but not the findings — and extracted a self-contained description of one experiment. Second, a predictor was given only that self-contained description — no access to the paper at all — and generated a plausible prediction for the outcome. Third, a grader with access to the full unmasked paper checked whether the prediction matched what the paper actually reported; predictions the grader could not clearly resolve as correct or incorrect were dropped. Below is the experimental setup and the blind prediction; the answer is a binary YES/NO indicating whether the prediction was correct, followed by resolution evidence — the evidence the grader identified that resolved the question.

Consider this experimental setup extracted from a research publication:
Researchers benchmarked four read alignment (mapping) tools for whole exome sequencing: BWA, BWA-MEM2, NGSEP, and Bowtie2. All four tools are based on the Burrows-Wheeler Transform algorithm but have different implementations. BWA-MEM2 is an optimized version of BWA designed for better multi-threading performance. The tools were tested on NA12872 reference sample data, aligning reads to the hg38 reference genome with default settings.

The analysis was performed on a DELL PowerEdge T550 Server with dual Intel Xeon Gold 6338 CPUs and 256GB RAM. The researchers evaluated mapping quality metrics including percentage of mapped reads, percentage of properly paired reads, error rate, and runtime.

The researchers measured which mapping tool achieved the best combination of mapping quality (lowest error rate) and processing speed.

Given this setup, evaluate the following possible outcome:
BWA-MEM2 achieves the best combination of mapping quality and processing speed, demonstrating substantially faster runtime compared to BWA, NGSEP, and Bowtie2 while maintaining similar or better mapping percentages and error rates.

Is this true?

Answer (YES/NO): NO